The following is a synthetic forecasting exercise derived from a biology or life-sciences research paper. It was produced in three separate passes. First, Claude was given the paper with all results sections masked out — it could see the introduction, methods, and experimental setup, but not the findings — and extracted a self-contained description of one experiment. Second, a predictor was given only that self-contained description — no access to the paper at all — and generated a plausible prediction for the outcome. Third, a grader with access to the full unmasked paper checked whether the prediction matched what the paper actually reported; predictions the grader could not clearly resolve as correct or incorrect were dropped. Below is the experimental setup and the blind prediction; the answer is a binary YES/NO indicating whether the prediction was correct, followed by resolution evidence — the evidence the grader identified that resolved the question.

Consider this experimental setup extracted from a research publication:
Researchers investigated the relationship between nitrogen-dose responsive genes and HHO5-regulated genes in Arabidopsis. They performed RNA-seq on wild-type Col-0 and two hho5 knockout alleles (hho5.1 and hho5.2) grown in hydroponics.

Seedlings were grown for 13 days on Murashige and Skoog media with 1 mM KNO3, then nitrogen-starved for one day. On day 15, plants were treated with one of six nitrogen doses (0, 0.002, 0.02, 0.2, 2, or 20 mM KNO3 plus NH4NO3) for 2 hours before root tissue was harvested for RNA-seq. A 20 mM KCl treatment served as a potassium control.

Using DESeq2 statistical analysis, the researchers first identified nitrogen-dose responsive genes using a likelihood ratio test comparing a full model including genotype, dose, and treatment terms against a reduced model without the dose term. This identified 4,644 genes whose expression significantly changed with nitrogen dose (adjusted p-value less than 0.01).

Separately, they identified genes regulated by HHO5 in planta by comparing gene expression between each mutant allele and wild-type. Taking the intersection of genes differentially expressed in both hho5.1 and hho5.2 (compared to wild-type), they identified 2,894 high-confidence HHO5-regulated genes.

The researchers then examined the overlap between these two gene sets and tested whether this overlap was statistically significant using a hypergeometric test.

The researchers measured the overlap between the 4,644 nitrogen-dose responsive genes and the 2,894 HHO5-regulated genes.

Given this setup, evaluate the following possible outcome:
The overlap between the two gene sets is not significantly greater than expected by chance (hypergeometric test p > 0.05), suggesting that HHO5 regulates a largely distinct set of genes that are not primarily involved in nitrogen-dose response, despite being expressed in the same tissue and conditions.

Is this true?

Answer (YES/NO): NO